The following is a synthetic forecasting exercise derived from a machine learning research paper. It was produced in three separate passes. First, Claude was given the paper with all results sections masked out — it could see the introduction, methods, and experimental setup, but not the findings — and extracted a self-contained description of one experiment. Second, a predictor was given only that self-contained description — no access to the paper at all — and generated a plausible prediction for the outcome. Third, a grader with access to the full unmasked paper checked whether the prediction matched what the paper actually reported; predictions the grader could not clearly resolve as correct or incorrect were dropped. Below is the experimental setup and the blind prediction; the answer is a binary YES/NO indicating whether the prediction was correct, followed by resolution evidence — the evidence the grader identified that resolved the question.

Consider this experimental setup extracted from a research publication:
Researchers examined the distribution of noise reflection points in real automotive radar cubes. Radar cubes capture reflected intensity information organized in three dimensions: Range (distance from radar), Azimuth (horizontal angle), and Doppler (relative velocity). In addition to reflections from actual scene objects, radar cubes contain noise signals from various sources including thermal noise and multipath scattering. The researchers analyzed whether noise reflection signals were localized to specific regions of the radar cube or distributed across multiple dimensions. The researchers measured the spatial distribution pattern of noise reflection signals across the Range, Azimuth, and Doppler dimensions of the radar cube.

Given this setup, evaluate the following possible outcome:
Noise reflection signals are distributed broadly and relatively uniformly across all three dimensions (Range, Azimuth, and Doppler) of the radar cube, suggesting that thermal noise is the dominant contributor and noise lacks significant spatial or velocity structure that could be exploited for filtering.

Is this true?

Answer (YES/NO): NO